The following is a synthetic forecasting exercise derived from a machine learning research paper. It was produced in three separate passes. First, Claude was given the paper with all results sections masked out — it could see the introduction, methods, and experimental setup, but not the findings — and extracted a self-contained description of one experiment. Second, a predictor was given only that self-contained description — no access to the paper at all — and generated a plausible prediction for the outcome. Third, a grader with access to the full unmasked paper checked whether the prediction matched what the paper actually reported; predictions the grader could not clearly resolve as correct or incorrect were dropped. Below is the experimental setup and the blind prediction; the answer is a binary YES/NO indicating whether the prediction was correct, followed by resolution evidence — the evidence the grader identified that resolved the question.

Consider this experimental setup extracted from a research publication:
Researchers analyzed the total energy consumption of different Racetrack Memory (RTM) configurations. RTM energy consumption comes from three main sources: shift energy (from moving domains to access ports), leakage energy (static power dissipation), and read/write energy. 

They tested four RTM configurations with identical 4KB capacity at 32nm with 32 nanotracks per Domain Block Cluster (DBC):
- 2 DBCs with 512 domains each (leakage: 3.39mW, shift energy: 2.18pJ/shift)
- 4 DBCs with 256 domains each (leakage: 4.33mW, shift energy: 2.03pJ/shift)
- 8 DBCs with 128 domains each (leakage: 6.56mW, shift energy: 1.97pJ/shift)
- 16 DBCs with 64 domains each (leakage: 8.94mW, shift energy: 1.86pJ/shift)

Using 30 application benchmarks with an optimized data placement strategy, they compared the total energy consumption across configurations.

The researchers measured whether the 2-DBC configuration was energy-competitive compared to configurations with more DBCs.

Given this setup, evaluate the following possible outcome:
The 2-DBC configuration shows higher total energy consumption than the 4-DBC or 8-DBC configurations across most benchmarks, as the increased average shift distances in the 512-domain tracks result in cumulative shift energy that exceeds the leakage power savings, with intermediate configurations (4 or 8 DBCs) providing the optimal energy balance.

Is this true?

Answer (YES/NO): YES